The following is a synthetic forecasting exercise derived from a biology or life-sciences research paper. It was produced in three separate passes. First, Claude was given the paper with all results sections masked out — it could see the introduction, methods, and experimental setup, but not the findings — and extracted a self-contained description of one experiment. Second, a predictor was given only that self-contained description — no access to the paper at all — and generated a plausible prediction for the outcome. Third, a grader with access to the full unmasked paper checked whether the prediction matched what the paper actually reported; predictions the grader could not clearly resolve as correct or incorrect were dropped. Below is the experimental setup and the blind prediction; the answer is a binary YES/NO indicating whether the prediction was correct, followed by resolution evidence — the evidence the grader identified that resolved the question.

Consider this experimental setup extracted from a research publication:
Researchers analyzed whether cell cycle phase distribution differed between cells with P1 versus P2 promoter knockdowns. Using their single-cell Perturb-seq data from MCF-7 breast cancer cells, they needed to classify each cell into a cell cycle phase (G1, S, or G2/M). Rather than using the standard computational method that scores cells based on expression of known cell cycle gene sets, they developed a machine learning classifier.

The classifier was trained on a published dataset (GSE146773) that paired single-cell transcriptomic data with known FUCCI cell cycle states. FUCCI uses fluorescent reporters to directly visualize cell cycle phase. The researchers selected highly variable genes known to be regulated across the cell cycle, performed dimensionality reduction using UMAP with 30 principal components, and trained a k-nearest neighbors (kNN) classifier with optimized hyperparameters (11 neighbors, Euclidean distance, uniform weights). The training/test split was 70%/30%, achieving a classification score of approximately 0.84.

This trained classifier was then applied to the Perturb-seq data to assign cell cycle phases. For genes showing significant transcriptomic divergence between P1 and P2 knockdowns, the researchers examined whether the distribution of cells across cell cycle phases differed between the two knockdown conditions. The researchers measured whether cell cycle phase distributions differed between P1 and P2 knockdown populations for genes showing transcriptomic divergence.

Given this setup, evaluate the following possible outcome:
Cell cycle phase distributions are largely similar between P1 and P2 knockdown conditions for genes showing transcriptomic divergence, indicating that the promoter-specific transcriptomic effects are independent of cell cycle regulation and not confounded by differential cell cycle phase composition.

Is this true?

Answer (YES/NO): NO